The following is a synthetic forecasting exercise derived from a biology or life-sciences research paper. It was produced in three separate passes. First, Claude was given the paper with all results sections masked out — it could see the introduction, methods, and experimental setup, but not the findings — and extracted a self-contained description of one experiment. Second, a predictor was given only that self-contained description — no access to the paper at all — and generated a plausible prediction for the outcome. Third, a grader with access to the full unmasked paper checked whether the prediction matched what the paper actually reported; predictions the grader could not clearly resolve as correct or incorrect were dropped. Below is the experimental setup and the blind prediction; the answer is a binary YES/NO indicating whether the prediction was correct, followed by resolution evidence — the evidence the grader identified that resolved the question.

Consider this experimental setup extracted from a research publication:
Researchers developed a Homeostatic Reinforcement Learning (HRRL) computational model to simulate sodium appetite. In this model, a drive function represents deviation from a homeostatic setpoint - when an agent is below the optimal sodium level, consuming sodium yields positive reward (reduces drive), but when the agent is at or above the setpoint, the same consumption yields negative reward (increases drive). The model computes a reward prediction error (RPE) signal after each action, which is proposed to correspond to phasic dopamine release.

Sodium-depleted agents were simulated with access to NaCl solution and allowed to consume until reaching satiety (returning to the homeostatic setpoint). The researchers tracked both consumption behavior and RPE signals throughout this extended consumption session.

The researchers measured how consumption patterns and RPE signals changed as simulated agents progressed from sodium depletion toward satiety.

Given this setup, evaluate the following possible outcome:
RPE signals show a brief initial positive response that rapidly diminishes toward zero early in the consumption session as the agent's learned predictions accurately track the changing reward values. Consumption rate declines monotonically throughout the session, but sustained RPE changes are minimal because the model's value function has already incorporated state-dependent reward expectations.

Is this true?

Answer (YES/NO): NO